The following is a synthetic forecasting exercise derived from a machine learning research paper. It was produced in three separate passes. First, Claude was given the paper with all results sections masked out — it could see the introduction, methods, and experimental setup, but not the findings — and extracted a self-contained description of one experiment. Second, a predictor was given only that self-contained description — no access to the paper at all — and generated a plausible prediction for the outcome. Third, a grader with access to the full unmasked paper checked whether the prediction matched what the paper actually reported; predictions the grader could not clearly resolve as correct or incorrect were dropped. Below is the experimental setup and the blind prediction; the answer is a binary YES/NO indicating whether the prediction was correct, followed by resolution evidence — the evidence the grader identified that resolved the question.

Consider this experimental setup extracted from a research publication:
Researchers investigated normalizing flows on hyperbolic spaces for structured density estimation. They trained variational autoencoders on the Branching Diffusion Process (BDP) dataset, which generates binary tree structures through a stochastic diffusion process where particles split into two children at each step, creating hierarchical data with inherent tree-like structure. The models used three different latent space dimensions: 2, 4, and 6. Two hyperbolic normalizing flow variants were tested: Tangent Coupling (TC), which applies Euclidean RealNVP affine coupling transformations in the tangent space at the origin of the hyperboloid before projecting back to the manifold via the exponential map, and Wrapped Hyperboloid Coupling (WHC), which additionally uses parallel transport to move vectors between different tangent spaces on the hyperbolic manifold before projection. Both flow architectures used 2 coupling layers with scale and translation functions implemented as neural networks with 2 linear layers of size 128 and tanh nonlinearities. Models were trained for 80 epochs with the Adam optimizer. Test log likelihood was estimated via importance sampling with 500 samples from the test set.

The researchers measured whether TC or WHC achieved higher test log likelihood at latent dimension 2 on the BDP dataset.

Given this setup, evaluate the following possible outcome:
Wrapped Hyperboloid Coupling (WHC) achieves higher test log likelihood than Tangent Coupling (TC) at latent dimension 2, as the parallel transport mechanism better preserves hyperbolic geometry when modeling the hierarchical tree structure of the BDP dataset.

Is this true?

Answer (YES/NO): NO